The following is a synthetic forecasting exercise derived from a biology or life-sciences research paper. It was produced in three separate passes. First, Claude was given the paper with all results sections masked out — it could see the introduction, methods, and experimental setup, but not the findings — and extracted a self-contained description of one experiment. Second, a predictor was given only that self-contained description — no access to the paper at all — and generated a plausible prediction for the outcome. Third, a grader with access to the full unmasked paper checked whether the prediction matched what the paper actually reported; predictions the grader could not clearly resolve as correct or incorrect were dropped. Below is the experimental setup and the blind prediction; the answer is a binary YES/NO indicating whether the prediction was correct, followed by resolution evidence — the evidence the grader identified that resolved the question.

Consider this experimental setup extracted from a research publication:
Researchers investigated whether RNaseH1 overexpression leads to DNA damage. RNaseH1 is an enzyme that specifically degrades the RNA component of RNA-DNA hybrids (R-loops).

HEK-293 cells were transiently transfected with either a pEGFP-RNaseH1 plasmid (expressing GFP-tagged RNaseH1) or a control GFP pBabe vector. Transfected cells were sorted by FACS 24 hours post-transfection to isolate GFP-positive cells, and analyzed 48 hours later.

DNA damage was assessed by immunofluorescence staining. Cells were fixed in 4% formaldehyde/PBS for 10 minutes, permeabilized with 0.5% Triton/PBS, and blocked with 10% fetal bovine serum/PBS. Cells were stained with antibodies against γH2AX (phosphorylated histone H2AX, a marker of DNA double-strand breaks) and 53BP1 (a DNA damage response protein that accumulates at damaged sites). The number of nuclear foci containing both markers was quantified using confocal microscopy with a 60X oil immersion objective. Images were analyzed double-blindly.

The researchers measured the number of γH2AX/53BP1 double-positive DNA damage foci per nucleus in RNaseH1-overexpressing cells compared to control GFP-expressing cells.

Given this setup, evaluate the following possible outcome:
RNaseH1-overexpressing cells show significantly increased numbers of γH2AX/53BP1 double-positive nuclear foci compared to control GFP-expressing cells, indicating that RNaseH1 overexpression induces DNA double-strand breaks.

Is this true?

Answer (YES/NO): NO